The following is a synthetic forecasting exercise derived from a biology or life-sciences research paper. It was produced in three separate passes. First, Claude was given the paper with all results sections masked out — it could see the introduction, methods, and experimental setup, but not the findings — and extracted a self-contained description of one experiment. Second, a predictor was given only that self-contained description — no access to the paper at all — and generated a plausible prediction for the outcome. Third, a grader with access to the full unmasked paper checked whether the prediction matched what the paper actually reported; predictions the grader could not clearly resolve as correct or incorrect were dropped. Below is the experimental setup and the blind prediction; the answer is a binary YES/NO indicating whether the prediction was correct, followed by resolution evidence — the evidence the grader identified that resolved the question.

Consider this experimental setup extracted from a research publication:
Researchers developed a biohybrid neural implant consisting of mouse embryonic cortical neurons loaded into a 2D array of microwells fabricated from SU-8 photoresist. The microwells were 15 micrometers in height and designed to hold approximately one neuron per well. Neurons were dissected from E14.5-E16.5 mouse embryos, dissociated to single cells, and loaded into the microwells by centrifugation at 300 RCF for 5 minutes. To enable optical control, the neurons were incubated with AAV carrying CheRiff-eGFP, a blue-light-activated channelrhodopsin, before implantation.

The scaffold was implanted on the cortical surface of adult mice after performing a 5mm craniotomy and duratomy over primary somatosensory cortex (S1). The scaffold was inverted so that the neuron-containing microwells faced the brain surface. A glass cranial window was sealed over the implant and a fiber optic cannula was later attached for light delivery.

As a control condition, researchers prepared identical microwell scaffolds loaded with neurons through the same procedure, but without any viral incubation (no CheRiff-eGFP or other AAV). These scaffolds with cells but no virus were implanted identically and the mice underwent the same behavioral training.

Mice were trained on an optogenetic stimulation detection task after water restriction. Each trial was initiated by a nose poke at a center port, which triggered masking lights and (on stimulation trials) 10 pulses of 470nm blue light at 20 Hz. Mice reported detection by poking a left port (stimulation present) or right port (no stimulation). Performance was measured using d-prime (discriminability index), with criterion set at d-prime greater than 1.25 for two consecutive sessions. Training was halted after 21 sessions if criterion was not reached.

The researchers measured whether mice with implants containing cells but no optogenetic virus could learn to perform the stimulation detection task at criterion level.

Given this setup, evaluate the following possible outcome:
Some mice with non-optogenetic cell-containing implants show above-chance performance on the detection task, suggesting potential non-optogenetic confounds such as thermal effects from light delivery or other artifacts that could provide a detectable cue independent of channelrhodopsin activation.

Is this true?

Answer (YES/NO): NO